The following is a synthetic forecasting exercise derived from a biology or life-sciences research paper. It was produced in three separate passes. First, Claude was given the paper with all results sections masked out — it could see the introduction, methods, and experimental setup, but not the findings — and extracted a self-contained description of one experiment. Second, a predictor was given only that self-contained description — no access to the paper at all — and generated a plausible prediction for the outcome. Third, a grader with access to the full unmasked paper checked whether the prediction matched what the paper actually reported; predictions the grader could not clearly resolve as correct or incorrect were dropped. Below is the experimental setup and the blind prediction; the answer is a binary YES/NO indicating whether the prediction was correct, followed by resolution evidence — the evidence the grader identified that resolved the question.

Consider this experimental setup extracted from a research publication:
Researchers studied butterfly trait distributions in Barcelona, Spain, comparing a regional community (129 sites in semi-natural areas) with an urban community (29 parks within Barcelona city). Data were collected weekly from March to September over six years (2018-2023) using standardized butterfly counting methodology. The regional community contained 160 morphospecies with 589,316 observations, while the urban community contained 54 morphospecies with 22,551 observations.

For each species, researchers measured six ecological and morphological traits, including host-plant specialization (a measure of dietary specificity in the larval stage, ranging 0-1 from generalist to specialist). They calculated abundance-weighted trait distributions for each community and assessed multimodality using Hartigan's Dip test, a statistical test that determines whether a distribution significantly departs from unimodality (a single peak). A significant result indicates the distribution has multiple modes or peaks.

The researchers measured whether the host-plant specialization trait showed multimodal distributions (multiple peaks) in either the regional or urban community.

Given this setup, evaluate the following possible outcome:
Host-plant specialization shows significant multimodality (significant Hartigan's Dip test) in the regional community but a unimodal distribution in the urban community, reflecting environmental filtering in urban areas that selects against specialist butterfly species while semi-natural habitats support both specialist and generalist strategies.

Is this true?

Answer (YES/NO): NO